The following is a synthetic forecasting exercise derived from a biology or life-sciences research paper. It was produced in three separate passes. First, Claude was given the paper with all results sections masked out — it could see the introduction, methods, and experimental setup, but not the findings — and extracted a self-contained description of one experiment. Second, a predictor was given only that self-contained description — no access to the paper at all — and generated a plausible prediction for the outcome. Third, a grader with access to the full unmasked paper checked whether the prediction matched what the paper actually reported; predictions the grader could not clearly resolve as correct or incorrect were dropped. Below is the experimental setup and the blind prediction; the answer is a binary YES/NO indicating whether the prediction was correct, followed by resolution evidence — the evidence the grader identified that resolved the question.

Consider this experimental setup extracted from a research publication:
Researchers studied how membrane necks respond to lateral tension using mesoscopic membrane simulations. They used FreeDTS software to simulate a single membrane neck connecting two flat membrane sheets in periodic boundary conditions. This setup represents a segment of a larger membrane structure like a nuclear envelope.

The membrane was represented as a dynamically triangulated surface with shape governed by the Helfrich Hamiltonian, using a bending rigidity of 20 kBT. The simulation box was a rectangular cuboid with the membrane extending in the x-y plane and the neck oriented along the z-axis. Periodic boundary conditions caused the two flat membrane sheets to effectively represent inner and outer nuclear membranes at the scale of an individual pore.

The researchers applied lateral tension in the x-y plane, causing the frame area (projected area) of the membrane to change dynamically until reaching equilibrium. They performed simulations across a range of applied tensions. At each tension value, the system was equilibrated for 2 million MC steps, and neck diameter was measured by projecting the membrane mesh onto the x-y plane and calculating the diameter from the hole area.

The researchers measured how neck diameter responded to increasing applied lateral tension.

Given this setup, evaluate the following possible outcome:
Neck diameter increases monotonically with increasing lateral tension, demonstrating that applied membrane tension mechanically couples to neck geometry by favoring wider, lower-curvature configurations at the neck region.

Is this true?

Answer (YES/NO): NO